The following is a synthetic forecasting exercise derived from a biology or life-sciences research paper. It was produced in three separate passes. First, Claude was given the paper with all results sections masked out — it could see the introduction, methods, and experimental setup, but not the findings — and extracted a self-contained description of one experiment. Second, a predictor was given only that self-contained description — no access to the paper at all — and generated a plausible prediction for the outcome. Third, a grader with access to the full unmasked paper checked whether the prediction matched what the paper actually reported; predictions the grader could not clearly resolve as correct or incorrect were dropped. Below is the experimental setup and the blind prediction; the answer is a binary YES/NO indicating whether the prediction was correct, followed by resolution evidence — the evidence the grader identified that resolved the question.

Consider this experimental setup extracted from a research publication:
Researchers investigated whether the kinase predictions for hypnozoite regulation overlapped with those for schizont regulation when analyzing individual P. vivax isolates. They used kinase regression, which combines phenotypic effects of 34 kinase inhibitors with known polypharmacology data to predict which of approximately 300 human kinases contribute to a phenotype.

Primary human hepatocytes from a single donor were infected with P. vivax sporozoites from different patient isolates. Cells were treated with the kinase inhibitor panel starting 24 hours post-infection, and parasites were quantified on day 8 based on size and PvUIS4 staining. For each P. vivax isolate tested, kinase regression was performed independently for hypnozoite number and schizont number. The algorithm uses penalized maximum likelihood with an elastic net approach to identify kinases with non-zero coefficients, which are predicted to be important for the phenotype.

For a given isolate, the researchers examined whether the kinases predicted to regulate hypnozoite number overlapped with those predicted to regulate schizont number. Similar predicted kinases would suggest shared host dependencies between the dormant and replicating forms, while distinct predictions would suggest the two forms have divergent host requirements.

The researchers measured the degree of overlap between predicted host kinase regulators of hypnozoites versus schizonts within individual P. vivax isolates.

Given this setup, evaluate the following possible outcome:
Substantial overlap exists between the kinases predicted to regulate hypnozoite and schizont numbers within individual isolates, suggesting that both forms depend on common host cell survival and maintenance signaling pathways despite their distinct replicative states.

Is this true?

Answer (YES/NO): YES